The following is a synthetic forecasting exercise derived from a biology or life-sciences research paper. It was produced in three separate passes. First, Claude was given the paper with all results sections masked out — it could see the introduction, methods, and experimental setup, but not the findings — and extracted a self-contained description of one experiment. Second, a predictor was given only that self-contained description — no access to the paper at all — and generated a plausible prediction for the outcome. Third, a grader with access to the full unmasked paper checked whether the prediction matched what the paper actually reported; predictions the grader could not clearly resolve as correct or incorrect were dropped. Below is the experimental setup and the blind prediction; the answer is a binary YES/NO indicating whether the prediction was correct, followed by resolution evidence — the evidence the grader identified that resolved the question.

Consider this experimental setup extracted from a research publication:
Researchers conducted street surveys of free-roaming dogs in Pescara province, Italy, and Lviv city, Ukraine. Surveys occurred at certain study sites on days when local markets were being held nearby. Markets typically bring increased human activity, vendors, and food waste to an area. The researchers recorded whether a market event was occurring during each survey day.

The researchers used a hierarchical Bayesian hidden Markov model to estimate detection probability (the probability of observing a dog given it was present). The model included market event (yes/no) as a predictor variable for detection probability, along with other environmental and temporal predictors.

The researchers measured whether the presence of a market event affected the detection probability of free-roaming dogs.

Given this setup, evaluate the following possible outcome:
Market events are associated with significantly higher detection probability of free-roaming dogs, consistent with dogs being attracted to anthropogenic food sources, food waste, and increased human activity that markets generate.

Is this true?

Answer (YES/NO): YES